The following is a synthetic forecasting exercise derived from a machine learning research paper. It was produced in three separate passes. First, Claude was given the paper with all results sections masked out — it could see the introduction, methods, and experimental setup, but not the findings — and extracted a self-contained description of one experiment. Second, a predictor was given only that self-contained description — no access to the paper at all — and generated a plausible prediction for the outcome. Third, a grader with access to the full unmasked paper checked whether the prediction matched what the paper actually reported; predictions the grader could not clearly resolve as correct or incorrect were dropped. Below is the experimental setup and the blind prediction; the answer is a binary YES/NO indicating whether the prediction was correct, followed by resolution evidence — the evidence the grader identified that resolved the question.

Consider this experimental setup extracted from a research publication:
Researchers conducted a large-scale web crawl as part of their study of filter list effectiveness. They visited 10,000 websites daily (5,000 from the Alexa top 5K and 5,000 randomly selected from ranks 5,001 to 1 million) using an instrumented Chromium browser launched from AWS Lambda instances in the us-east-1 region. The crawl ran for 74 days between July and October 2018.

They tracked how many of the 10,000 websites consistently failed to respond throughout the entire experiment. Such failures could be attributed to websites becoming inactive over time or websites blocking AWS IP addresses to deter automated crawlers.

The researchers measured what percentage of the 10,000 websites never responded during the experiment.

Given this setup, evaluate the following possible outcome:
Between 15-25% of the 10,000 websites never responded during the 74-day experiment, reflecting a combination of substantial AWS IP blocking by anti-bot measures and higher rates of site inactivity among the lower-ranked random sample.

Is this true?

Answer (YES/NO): NO